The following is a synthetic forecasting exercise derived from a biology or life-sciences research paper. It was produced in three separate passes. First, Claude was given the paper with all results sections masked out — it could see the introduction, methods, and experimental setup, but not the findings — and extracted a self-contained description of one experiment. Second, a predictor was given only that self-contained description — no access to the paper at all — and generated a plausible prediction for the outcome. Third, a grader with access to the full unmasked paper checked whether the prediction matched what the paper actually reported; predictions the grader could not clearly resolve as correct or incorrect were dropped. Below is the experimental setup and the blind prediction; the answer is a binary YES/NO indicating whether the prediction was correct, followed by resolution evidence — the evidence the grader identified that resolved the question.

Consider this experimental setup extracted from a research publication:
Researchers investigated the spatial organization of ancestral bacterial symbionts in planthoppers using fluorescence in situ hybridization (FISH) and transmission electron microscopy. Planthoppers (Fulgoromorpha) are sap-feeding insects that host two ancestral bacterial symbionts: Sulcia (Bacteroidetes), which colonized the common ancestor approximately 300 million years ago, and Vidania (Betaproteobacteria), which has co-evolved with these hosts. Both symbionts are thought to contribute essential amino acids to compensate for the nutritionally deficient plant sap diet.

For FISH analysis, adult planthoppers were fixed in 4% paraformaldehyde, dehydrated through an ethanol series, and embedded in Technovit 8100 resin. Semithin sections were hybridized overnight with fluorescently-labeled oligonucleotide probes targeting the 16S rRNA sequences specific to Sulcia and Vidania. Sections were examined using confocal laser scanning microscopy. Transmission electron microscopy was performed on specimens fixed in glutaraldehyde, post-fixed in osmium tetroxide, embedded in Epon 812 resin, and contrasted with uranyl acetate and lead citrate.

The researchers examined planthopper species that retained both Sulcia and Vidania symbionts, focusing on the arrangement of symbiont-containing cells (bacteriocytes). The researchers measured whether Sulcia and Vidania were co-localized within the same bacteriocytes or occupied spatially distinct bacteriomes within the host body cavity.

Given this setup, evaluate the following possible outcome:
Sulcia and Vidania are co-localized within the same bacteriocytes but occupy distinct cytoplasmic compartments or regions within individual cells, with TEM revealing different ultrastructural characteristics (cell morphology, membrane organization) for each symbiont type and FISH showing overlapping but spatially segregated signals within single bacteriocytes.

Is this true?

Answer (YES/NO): NO